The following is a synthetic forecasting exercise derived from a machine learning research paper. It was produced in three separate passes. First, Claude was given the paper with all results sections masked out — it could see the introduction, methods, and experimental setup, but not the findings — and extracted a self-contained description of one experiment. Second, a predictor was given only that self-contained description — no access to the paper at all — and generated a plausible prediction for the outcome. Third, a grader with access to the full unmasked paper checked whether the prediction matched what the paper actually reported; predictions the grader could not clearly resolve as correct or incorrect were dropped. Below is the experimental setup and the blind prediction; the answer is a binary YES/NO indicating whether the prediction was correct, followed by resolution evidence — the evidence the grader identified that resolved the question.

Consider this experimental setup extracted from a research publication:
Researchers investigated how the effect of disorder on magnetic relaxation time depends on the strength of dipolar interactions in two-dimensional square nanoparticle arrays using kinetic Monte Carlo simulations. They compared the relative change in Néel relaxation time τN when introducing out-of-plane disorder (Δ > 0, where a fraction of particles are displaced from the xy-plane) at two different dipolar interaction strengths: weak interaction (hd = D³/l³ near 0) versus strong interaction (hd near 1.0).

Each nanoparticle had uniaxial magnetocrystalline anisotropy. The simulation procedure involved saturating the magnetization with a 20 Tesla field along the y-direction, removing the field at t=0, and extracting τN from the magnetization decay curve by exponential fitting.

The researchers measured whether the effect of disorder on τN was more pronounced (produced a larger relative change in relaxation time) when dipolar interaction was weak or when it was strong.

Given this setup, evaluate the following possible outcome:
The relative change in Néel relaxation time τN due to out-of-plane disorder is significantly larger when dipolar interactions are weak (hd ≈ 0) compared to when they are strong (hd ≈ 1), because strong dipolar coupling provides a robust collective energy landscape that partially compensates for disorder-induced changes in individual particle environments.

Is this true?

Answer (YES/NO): NO